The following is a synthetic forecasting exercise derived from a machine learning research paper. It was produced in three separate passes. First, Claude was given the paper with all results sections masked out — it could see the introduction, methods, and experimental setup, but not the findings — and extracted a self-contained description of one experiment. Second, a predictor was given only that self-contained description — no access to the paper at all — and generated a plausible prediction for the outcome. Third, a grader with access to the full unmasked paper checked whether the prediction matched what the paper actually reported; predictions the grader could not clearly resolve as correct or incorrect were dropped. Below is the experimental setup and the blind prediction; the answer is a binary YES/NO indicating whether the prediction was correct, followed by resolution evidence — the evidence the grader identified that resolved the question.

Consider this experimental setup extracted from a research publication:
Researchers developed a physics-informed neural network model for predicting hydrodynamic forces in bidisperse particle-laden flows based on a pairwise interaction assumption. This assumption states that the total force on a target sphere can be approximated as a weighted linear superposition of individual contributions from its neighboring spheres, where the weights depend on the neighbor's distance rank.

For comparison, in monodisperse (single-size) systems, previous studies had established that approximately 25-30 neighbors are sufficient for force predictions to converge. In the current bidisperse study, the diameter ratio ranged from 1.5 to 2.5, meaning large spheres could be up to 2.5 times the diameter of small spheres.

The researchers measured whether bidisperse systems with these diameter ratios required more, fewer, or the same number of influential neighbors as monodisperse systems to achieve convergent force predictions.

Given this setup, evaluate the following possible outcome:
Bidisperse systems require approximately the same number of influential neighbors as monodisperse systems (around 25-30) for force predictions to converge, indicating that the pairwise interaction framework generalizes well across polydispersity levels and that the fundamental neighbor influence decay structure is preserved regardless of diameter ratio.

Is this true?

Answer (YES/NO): NO